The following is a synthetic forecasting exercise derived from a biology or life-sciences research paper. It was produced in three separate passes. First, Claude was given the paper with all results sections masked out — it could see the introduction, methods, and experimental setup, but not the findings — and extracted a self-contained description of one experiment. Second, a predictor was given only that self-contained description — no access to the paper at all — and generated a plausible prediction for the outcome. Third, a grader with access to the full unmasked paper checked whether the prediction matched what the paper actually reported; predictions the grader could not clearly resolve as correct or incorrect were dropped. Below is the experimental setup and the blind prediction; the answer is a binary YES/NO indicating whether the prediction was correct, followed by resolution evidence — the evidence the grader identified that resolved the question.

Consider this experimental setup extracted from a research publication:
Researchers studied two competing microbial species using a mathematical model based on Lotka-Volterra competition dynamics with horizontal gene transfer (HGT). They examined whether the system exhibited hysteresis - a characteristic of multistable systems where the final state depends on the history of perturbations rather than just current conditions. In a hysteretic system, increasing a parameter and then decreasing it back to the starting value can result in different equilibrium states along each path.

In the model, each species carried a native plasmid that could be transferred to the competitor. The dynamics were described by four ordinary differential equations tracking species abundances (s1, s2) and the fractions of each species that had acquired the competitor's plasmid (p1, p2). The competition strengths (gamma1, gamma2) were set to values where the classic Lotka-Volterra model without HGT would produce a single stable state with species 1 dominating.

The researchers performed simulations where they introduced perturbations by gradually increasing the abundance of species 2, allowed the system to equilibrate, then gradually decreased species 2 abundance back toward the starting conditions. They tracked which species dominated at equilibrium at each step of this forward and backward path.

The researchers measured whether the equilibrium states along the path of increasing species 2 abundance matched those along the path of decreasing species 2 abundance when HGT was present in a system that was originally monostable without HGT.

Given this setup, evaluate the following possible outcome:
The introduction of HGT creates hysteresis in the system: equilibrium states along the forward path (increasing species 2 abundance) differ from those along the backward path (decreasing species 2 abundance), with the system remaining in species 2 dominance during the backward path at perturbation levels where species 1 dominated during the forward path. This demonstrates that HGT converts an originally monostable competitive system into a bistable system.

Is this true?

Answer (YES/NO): YES